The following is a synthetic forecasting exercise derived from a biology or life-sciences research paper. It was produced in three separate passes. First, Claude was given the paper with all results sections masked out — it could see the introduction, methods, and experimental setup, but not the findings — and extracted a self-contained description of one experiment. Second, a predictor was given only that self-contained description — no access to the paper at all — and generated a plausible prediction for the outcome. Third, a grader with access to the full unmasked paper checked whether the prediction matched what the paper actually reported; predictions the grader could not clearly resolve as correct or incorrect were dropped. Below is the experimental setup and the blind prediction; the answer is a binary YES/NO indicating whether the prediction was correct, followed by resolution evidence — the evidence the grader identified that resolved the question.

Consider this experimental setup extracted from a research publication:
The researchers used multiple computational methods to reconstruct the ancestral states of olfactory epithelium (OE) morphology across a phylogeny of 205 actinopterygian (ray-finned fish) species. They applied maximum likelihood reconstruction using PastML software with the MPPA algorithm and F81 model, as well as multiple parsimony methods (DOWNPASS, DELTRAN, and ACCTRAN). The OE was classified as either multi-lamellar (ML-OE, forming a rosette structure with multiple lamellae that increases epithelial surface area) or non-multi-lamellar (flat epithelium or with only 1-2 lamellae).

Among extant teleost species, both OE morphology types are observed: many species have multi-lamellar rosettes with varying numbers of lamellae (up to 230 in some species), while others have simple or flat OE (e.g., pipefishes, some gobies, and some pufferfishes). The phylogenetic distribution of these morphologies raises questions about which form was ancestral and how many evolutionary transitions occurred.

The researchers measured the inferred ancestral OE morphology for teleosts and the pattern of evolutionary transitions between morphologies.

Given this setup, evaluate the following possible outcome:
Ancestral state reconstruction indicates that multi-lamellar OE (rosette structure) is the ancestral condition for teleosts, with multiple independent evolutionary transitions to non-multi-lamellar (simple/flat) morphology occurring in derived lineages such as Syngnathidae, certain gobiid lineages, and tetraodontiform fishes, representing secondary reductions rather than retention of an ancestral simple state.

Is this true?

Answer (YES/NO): YES